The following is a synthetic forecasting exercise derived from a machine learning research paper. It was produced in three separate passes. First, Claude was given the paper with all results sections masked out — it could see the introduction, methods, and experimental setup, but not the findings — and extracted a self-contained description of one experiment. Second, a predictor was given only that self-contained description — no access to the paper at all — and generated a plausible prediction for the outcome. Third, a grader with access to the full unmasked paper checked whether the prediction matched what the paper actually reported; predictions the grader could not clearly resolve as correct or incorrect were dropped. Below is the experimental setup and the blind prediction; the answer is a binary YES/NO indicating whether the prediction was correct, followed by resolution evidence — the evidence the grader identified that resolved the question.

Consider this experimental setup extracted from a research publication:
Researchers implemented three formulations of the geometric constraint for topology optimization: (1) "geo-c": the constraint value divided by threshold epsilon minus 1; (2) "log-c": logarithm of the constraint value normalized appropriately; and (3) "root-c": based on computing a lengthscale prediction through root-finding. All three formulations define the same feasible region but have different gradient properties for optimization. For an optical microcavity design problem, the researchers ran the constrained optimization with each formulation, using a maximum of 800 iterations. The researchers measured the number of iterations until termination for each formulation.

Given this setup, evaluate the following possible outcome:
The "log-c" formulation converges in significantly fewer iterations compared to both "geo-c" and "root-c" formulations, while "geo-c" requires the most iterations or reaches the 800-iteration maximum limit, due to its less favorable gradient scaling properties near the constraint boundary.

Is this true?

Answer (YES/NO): NO